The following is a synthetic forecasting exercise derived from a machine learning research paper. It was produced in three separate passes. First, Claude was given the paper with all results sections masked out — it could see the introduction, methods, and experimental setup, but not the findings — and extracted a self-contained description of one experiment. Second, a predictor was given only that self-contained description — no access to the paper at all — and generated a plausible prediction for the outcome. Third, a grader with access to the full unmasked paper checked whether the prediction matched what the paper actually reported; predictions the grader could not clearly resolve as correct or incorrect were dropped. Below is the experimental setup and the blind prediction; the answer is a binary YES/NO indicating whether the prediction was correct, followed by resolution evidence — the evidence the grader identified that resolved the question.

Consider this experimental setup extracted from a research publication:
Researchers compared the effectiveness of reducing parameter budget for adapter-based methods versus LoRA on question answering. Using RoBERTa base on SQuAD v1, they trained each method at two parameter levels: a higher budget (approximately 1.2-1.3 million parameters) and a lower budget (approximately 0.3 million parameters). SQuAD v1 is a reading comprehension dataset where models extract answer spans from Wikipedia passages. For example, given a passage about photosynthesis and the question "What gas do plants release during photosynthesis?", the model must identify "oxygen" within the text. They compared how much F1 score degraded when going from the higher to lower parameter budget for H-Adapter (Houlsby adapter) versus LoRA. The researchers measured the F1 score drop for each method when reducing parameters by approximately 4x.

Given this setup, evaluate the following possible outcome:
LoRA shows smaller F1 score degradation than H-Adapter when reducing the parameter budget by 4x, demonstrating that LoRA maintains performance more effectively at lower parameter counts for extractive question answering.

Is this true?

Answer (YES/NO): YES